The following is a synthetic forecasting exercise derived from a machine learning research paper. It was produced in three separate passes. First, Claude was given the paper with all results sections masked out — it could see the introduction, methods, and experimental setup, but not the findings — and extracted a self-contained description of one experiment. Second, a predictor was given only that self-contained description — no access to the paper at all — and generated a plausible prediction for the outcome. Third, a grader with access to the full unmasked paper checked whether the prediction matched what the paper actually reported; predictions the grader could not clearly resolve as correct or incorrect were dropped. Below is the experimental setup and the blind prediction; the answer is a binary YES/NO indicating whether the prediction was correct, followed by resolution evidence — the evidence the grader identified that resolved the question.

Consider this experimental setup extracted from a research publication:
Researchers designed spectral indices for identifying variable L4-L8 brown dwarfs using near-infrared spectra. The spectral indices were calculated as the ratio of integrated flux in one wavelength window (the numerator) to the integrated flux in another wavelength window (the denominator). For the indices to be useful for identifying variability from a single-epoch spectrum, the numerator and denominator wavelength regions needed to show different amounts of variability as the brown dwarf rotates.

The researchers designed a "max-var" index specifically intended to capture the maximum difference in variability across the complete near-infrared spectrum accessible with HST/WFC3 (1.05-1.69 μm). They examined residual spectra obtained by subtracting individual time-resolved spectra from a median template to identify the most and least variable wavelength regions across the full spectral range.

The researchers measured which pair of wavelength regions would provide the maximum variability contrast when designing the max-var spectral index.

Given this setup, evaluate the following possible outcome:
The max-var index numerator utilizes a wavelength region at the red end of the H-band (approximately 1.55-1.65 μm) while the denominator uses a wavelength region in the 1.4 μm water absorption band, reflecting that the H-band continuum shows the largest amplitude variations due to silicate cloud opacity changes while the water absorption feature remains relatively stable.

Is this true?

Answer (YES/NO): NO